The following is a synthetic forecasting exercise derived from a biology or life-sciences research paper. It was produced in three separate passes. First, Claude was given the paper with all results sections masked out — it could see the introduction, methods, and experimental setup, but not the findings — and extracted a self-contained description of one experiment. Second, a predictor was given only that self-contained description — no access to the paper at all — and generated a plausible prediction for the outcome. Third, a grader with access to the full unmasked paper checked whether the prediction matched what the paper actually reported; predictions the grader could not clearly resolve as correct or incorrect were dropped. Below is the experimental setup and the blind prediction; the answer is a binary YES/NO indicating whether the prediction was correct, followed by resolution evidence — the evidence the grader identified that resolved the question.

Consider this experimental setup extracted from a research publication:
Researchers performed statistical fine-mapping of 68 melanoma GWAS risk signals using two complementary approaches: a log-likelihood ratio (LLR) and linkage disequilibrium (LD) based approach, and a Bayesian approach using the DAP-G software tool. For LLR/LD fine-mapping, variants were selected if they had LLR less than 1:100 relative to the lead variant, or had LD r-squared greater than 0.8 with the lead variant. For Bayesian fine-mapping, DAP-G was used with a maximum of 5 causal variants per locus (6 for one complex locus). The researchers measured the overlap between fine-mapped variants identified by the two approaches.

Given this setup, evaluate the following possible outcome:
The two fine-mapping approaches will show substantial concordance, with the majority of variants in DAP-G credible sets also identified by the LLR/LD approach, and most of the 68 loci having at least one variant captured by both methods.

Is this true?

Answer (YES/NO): YES